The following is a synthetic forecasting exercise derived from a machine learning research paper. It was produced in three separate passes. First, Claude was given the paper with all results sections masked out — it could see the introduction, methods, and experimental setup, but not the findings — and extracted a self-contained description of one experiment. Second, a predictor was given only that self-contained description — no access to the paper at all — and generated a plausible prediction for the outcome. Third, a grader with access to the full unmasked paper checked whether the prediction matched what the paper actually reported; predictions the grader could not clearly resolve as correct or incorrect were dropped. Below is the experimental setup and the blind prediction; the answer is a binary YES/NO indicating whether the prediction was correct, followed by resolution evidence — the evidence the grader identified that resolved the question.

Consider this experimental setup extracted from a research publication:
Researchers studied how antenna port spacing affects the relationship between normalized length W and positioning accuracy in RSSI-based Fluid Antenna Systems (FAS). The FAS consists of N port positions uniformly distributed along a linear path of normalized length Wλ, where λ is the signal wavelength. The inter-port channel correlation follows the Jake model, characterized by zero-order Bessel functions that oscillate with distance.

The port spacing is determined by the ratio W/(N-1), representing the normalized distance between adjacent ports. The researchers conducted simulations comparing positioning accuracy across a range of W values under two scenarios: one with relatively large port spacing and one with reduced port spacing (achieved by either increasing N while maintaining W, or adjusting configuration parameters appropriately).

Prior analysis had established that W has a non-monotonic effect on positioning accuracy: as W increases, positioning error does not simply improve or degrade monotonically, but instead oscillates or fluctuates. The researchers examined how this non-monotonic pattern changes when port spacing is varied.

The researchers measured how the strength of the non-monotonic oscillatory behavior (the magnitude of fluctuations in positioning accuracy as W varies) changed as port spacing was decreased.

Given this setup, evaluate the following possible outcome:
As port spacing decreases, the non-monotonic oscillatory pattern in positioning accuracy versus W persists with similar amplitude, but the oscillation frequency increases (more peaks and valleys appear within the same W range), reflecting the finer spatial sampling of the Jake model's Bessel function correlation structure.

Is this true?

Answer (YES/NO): NO